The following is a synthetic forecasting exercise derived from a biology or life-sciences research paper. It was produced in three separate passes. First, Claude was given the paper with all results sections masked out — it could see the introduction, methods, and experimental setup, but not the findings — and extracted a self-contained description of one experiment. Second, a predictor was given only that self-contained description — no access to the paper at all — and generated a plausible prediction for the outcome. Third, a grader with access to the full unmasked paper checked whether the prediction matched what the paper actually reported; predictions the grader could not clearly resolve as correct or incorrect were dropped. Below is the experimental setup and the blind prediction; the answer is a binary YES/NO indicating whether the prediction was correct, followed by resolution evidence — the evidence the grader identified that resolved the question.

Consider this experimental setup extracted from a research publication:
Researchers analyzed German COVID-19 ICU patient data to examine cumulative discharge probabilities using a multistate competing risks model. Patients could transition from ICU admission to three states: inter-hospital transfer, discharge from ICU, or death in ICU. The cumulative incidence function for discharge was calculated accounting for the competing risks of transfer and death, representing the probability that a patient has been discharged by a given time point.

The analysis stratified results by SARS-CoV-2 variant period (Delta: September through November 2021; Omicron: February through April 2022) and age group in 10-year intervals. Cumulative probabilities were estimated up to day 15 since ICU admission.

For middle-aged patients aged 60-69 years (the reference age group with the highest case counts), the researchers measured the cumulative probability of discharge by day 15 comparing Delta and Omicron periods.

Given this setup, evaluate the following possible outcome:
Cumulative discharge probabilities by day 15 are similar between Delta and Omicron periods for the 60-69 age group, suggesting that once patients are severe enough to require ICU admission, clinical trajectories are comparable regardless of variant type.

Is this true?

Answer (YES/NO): NO